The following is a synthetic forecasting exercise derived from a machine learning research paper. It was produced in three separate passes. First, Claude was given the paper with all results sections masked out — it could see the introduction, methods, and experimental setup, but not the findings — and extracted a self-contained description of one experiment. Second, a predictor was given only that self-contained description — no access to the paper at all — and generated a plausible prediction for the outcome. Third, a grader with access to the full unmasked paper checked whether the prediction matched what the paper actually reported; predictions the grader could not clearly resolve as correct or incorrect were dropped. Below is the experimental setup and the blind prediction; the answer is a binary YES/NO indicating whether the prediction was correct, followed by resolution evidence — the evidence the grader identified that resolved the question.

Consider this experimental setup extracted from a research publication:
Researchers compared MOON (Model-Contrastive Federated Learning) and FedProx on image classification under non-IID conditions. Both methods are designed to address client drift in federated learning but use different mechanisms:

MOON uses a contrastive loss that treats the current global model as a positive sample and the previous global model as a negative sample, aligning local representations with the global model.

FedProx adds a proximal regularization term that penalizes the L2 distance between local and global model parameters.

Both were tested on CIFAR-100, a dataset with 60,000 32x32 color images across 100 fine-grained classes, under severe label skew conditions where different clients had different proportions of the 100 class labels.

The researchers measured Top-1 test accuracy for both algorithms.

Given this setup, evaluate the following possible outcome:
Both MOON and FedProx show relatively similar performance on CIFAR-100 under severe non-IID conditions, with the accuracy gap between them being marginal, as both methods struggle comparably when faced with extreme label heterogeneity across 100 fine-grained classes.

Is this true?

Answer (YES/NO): YES